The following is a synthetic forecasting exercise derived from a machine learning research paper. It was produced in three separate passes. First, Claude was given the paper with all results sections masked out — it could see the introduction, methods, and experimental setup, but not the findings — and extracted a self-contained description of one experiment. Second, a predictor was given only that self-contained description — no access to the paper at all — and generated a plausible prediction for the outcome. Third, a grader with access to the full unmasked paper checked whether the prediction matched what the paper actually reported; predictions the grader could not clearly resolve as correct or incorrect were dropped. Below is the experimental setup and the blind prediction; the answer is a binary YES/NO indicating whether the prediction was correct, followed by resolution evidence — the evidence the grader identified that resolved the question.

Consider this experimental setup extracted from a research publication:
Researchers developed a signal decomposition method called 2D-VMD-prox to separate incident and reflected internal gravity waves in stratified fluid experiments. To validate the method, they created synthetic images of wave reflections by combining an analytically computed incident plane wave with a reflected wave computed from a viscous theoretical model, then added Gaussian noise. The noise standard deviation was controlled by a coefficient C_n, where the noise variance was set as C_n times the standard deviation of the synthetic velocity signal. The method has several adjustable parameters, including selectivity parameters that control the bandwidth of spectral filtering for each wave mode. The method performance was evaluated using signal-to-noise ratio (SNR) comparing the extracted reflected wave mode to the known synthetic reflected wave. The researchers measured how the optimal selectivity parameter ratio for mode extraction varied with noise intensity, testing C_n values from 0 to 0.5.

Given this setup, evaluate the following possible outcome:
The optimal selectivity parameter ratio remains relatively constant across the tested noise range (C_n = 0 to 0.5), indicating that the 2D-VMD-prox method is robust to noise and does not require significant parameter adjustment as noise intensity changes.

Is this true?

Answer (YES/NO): NO